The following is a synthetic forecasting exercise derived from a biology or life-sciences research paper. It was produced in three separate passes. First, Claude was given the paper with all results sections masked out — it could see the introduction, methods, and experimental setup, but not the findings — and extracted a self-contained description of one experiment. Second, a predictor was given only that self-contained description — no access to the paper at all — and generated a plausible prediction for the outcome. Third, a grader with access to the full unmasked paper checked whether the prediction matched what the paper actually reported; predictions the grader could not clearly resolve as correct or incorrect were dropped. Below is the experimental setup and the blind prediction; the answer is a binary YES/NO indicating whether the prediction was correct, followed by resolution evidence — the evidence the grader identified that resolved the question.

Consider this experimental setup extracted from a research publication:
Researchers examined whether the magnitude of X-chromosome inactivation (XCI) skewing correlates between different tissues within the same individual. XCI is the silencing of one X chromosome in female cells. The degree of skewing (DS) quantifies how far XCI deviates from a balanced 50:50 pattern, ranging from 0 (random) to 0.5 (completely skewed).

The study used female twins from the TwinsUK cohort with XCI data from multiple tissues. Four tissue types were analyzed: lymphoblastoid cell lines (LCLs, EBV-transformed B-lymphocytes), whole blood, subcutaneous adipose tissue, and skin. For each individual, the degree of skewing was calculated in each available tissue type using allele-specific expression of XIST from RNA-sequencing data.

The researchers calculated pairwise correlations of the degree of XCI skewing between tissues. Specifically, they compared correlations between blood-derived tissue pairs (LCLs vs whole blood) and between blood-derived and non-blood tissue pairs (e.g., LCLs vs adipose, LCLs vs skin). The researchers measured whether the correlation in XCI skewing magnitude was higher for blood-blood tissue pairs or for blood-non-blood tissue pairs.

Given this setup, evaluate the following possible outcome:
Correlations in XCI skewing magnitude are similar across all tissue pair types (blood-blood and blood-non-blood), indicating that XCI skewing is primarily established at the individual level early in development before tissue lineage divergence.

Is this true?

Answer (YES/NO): NO